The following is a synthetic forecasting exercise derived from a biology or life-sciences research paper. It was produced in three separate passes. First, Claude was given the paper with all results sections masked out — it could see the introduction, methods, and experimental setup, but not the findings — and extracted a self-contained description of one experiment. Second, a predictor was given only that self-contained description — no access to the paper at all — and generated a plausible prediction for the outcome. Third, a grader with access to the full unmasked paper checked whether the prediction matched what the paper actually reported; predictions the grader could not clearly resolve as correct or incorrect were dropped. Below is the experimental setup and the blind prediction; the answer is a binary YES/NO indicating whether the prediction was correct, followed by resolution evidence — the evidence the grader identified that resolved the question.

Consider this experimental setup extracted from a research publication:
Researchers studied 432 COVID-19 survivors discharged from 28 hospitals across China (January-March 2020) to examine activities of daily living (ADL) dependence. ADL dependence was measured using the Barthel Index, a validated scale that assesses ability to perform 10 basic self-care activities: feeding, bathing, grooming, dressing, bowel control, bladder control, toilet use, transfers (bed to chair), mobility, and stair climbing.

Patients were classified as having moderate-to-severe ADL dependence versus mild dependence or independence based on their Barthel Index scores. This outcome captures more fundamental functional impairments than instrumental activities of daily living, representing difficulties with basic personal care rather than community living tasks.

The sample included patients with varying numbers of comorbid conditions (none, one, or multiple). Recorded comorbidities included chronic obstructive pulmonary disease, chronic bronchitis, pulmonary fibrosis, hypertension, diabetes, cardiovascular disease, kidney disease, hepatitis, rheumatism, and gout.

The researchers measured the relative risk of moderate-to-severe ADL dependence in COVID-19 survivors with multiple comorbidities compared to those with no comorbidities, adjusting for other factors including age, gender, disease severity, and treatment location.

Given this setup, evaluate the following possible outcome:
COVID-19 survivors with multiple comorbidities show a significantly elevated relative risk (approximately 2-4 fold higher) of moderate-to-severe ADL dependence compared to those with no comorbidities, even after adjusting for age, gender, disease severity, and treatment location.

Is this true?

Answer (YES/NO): NO